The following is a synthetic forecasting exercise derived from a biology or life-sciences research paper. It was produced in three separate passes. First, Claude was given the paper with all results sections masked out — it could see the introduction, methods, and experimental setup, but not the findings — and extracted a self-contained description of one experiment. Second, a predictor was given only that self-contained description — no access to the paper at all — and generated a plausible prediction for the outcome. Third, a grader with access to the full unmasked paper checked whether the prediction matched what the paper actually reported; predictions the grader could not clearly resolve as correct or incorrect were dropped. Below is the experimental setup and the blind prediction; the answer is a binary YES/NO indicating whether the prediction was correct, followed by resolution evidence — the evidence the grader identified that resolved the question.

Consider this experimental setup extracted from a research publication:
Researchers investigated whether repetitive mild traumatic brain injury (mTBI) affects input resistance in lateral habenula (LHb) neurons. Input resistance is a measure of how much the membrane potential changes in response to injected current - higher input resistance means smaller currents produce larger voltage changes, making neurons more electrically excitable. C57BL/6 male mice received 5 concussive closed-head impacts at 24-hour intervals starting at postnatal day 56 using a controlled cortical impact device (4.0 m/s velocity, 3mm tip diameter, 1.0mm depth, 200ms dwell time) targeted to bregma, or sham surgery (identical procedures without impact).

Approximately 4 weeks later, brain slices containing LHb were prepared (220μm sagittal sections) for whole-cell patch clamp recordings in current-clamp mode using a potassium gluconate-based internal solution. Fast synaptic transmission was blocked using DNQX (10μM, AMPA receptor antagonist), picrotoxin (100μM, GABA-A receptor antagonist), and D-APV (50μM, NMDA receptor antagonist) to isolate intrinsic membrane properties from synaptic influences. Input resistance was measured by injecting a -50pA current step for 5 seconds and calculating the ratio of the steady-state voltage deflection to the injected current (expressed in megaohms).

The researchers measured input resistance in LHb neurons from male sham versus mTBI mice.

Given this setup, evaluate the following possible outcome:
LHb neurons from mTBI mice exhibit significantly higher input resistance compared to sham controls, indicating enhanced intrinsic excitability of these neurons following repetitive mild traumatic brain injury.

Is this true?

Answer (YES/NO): NO